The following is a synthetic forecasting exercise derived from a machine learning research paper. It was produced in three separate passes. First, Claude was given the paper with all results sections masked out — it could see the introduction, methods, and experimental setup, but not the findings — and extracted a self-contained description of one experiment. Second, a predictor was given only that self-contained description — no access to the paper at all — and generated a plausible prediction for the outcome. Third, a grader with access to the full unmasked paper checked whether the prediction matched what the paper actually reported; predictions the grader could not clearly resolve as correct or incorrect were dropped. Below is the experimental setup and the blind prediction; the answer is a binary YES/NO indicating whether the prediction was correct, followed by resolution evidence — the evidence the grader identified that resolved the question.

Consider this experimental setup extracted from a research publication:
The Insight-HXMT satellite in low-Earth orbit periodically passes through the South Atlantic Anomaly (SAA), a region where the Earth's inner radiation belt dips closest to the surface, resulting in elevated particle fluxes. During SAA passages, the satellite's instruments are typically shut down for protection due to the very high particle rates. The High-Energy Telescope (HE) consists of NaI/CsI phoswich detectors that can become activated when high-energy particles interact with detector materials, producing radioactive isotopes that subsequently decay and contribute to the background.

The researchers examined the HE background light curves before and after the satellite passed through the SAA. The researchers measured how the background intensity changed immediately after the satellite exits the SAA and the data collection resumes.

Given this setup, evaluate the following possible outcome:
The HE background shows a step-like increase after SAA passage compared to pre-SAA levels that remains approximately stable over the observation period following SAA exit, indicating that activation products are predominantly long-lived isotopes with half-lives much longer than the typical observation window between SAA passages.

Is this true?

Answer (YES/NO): NO